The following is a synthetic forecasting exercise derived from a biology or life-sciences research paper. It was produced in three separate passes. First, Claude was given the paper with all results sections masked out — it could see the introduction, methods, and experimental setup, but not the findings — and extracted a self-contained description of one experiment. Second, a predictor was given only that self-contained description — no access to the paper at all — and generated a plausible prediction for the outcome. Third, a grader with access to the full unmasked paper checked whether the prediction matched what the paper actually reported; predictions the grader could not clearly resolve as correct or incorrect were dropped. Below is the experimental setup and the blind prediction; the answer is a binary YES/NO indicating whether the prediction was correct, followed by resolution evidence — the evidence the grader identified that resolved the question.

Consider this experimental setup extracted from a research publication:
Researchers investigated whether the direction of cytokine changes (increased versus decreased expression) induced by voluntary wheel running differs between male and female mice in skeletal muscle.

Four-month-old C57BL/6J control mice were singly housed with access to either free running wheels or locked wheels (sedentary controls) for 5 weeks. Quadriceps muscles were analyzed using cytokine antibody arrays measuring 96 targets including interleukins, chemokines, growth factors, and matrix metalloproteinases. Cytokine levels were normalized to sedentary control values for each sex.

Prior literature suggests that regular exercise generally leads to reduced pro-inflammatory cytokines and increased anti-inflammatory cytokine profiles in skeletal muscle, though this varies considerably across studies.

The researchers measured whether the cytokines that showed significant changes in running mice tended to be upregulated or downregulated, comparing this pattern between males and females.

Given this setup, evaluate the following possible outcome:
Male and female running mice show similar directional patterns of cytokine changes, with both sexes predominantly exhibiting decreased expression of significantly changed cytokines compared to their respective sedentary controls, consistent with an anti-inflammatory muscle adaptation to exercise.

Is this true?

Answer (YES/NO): NO